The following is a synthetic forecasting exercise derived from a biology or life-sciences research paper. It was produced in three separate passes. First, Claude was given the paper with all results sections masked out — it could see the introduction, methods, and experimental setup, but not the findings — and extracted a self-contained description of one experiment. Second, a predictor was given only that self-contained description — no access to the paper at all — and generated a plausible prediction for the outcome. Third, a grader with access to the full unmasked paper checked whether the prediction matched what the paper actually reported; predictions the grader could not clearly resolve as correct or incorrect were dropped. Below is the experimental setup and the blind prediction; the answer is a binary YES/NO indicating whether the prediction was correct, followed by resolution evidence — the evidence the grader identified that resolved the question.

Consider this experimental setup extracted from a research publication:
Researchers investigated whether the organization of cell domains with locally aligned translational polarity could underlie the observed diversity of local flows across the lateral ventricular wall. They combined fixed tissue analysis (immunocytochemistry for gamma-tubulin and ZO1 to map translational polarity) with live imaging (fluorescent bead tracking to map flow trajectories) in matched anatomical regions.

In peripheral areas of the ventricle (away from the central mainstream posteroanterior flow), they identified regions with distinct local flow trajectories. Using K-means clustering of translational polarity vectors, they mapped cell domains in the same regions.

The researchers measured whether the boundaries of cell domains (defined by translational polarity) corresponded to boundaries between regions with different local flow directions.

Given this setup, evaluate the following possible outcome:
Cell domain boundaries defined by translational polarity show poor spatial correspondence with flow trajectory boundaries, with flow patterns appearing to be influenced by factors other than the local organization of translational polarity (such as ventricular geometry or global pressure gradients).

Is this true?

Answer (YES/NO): NO